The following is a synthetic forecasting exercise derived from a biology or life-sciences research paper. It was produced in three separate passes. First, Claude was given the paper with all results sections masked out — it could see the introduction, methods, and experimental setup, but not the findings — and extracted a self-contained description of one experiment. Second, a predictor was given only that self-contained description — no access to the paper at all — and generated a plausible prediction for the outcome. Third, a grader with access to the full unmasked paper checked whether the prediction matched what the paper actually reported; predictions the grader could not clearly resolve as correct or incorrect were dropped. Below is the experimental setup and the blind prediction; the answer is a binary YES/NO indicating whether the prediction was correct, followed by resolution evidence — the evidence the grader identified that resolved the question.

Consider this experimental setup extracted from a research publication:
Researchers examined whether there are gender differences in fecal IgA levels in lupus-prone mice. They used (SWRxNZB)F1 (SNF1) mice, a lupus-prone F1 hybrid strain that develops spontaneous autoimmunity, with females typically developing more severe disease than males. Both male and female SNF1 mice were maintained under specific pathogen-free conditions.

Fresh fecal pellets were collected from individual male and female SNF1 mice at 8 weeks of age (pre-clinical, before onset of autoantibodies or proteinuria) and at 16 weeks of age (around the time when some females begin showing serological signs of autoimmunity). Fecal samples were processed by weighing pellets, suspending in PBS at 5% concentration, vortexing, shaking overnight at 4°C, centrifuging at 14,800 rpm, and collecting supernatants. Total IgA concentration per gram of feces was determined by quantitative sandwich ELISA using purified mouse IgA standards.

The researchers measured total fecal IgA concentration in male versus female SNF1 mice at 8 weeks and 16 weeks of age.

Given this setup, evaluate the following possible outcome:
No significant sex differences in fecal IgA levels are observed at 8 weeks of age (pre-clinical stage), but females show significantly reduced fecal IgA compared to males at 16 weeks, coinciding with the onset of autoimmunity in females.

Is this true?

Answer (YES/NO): NO